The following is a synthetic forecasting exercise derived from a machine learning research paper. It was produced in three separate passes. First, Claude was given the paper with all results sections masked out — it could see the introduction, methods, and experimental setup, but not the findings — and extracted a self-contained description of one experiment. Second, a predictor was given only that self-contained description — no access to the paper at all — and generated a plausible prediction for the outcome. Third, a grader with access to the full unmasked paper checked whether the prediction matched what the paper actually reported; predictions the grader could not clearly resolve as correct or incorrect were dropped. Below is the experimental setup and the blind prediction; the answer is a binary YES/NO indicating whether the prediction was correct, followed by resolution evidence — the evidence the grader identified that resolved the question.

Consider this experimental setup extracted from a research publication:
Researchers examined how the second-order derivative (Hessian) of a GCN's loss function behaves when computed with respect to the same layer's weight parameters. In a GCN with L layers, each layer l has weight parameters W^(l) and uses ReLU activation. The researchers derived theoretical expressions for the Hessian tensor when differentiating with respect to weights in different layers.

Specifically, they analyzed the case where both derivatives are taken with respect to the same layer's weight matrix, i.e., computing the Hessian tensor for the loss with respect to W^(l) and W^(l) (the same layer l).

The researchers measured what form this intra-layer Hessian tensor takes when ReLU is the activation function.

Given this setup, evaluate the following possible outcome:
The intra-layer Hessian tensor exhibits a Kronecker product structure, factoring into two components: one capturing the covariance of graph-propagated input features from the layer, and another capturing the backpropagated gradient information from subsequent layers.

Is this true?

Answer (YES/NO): NO